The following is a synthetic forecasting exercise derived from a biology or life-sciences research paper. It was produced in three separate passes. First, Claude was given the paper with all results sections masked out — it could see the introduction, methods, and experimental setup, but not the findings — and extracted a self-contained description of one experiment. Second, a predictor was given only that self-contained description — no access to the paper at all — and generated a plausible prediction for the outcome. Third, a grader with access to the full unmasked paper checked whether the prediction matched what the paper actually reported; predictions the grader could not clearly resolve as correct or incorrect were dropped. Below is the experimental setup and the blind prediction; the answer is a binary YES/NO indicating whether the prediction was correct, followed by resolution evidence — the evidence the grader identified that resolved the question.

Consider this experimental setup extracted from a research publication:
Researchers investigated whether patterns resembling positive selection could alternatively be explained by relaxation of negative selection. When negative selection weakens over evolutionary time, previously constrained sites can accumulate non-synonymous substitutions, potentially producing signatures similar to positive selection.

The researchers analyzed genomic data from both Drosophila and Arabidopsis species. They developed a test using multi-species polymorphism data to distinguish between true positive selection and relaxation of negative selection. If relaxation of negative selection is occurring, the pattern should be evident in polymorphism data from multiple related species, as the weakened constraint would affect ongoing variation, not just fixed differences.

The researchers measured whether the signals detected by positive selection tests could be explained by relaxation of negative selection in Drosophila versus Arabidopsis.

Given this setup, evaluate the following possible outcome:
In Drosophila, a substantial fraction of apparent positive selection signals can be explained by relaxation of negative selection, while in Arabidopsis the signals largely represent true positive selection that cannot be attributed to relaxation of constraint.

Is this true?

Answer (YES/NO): NO